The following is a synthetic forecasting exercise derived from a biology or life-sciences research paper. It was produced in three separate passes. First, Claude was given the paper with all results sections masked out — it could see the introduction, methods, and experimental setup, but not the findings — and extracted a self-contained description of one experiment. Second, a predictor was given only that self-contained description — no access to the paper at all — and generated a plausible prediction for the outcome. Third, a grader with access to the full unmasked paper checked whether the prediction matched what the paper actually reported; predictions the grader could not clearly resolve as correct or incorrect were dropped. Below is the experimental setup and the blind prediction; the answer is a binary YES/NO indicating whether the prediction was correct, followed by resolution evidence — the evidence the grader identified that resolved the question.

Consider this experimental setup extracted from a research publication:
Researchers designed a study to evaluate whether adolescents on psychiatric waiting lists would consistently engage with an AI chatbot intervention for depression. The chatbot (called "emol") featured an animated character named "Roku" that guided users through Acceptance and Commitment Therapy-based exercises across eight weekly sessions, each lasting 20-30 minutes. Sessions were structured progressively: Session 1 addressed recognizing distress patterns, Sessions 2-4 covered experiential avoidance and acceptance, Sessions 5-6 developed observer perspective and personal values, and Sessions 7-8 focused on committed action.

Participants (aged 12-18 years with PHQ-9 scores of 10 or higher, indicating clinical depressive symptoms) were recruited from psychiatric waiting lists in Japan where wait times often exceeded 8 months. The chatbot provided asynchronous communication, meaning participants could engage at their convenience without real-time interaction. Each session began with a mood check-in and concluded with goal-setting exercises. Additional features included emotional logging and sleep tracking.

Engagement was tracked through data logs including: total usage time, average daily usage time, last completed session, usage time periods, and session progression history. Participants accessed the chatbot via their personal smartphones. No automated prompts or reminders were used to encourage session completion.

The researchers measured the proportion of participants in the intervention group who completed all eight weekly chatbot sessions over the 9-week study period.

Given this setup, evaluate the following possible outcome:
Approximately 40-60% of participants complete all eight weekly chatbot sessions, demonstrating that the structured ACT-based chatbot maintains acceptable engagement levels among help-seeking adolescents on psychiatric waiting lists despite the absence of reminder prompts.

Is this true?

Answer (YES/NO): NO